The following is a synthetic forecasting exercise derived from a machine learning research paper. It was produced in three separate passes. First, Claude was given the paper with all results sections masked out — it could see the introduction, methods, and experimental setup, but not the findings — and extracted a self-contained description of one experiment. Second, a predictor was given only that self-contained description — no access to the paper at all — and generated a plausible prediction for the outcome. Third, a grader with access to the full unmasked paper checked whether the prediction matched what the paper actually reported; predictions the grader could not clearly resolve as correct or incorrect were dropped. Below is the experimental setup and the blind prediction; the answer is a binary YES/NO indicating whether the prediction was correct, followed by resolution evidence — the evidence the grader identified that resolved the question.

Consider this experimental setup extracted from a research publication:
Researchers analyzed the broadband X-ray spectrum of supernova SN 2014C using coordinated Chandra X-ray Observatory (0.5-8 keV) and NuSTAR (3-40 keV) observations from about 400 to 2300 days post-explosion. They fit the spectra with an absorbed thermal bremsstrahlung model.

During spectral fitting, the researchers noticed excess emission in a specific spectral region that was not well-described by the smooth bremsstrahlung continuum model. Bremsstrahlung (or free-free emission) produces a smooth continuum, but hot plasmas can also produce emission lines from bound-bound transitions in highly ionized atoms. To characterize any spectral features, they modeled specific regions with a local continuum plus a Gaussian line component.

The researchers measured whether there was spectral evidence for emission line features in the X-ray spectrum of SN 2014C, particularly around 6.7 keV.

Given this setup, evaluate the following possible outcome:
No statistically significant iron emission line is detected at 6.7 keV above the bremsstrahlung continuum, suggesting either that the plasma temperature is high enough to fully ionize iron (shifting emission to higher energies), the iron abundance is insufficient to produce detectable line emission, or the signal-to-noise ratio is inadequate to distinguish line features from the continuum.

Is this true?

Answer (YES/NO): NO